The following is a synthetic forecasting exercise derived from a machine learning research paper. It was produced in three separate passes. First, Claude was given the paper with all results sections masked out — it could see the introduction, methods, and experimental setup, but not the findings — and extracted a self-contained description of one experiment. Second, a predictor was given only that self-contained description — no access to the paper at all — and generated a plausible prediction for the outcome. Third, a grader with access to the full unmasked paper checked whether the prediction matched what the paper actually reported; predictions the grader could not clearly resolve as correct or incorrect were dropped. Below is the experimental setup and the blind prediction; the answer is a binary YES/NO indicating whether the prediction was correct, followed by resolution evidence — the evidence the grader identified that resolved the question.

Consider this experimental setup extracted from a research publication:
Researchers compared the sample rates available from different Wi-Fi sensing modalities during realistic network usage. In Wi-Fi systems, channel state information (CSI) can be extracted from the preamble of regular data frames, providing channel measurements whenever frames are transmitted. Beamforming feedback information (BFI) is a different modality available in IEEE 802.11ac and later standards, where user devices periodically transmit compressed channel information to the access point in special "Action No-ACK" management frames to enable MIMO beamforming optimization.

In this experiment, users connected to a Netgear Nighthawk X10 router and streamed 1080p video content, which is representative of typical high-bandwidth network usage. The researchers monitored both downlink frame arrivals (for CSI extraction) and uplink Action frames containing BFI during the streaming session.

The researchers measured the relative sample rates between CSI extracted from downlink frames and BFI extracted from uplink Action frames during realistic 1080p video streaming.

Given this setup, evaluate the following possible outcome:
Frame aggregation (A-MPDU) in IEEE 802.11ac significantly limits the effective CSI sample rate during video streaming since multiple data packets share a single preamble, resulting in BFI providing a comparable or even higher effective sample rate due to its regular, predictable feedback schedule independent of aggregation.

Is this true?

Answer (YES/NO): NO